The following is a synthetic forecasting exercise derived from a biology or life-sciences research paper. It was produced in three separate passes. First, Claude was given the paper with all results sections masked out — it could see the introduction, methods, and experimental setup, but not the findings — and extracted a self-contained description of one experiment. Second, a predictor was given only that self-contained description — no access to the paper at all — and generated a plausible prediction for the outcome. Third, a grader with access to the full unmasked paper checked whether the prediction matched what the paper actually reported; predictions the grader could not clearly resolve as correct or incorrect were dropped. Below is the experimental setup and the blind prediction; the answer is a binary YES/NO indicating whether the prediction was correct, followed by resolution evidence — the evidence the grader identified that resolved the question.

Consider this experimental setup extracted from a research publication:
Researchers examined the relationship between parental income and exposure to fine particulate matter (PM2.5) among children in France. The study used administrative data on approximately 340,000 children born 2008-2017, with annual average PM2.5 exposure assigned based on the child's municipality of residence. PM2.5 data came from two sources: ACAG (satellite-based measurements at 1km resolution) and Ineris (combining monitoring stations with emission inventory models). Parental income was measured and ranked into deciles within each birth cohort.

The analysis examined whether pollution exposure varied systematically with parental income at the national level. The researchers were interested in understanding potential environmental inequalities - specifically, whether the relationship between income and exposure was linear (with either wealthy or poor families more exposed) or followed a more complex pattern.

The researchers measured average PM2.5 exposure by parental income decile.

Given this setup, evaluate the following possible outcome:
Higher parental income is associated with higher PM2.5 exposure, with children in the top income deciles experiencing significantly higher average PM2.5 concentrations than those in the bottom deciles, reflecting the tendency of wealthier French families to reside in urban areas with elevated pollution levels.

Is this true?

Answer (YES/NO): NO